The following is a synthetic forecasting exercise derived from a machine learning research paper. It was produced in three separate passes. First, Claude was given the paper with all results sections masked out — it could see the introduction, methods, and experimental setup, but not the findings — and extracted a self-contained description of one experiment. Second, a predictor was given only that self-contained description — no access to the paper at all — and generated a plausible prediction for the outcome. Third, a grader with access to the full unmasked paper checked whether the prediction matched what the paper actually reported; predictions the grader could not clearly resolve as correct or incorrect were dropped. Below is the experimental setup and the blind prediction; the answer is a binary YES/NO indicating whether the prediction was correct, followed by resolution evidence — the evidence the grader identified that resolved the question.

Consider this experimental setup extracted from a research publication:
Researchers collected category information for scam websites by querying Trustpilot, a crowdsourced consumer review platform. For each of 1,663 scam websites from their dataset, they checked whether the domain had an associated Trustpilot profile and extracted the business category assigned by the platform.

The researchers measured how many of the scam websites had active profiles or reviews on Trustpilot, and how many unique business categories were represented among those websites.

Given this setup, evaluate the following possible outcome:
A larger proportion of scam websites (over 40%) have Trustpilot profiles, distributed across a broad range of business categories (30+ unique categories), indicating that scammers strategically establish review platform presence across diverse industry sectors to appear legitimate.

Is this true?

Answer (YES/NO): NO